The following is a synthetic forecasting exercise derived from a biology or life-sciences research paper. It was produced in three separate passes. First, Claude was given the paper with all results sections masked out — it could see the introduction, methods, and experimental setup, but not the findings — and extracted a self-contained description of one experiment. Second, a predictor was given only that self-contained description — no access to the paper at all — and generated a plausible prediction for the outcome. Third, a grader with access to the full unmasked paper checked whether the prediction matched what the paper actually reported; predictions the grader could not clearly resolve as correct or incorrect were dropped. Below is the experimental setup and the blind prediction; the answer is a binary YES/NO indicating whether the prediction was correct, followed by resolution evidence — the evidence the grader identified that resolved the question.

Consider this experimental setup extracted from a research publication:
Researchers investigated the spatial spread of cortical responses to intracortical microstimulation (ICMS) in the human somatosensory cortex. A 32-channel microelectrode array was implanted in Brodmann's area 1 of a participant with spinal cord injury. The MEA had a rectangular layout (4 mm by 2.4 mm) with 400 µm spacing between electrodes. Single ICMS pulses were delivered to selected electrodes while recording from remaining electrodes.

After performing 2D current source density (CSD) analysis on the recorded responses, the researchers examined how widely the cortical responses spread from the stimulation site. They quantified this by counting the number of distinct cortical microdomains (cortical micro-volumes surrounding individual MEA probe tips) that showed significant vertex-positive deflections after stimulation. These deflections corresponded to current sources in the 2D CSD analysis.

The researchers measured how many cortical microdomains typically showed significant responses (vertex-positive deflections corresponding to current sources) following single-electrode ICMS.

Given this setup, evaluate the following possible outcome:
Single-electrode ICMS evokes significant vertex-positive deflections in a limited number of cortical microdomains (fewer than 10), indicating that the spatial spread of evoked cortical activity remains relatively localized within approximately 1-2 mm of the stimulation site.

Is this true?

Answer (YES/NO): YES